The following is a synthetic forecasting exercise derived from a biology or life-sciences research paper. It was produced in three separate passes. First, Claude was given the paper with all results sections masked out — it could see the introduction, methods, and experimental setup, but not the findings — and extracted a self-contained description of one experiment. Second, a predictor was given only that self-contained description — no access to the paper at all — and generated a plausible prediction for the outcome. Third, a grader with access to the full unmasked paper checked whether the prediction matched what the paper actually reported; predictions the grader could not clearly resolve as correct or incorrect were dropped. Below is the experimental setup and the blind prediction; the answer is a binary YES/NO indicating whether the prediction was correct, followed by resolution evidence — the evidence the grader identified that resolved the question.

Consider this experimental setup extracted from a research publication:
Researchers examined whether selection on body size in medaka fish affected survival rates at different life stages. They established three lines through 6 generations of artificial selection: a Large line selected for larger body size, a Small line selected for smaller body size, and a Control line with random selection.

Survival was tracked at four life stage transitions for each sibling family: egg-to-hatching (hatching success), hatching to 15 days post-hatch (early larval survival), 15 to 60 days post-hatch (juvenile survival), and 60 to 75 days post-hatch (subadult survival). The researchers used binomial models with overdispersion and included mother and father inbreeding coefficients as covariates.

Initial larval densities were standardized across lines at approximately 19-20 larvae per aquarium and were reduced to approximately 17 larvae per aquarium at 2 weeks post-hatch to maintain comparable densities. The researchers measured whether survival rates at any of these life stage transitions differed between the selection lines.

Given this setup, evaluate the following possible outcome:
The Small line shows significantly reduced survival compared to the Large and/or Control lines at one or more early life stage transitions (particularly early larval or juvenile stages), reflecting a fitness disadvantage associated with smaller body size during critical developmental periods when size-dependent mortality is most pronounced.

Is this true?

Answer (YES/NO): NO